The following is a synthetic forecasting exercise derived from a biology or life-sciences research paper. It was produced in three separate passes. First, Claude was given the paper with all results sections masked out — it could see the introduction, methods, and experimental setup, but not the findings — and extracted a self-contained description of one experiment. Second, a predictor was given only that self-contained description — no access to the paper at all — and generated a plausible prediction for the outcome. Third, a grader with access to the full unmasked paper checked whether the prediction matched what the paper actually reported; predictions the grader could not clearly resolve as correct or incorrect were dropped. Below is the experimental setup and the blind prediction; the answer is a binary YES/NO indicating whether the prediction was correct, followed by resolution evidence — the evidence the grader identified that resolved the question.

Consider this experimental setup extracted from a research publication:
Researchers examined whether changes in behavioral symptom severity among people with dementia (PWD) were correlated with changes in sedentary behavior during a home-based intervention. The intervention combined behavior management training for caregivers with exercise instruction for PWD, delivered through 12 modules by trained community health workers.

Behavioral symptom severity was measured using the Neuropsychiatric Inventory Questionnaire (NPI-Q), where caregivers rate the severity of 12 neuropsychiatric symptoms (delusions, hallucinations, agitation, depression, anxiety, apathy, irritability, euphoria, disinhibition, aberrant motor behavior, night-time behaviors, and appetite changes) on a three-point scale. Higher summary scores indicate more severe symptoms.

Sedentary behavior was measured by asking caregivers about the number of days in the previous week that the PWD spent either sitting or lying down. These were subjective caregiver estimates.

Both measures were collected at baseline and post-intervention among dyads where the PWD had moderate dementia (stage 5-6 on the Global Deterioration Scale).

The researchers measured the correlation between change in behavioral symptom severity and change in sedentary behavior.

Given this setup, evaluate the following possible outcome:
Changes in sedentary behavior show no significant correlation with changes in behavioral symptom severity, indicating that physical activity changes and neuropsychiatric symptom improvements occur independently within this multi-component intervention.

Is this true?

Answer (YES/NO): YES